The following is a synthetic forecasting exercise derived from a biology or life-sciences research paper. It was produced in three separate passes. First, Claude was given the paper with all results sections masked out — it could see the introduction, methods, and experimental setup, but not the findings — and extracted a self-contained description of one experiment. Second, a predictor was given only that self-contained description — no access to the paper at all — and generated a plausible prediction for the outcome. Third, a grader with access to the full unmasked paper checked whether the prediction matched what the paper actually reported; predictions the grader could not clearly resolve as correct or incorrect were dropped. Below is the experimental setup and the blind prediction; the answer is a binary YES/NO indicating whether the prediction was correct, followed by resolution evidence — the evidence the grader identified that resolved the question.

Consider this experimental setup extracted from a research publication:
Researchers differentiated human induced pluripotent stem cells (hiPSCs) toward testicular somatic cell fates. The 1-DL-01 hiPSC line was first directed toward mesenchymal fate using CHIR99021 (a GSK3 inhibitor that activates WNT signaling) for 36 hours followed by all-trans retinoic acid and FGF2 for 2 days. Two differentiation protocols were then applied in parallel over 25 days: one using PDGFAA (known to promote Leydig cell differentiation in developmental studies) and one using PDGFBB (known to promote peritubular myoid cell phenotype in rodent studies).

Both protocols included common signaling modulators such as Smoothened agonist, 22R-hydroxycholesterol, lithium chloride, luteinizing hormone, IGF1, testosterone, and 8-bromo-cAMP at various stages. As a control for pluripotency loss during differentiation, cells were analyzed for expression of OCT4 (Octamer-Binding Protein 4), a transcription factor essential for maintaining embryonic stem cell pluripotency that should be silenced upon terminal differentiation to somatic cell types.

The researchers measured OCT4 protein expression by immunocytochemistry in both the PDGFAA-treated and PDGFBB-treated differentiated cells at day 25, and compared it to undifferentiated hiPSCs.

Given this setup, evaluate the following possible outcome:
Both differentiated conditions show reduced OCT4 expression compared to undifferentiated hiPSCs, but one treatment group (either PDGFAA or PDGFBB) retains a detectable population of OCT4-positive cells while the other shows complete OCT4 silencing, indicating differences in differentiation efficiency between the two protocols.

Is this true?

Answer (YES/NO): NO